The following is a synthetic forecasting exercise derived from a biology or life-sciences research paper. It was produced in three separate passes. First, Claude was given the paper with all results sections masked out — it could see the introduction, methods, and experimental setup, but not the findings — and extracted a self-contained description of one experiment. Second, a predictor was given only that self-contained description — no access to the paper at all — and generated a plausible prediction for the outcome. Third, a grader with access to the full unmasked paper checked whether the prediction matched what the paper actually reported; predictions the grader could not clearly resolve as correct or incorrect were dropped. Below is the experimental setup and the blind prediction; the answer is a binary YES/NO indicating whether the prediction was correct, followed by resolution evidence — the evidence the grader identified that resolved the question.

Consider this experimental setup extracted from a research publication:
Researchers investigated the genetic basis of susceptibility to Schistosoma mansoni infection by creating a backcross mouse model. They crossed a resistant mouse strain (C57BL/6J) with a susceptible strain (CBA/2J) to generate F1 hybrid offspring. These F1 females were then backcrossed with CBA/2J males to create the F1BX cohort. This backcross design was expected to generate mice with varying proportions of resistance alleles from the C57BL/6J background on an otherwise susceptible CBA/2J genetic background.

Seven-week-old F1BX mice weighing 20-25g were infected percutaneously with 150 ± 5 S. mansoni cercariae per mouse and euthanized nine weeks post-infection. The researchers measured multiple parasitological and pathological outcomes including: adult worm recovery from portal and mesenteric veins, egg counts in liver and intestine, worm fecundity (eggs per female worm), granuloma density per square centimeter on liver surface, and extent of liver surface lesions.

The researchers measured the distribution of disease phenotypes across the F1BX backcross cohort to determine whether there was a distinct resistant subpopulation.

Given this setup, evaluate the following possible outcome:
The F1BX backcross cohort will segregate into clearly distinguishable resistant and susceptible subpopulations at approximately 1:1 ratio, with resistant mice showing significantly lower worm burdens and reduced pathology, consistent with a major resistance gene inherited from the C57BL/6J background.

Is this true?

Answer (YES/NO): NO